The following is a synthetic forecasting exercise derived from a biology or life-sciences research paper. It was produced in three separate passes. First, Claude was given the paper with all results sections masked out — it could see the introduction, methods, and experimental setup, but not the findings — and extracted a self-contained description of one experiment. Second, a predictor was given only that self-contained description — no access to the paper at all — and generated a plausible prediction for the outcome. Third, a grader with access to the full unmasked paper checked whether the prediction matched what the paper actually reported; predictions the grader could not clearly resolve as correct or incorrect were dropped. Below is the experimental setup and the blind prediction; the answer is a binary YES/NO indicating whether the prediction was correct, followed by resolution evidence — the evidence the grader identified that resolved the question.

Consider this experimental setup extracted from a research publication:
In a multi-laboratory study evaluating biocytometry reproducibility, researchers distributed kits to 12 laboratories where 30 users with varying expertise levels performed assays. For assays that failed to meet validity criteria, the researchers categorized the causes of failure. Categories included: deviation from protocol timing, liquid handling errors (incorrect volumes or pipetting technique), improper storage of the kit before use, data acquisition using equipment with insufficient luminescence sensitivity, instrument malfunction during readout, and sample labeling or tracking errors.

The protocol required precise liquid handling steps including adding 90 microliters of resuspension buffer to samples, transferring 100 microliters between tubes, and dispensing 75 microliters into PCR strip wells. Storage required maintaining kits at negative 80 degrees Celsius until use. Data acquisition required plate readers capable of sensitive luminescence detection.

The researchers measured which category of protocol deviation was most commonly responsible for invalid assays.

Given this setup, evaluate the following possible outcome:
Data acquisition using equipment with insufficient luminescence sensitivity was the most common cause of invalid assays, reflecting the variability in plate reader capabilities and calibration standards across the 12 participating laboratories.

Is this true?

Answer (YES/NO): NO